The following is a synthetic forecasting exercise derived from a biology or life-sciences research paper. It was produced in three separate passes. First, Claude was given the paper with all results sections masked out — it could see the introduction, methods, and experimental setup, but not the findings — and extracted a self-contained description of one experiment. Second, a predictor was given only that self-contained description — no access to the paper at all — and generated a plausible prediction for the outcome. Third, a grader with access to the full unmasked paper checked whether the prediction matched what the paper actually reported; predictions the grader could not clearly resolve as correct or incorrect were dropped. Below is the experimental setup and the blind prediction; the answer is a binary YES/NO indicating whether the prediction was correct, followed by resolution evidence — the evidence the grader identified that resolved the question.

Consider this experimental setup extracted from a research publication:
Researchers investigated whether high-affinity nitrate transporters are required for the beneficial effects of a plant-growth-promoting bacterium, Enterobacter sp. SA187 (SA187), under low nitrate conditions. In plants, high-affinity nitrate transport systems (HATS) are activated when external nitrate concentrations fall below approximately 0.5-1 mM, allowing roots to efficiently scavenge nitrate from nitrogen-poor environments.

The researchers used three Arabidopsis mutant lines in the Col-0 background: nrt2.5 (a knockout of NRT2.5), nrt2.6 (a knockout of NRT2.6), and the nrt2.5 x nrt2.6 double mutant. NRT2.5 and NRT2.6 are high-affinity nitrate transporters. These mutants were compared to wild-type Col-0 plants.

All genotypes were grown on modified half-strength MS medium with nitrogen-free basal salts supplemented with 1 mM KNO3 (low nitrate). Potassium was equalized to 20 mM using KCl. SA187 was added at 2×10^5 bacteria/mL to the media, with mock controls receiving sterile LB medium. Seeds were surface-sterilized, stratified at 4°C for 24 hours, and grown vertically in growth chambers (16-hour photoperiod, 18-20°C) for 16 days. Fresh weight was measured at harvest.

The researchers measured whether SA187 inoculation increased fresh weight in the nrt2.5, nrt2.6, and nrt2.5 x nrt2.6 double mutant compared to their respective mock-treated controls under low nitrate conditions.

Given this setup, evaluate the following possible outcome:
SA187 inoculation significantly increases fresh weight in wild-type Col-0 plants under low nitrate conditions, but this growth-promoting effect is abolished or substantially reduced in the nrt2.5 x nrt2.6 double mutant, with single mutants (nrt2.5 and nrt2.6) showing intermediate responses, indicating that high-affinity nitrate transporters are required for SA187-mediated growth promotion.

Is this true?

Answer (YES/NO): NO